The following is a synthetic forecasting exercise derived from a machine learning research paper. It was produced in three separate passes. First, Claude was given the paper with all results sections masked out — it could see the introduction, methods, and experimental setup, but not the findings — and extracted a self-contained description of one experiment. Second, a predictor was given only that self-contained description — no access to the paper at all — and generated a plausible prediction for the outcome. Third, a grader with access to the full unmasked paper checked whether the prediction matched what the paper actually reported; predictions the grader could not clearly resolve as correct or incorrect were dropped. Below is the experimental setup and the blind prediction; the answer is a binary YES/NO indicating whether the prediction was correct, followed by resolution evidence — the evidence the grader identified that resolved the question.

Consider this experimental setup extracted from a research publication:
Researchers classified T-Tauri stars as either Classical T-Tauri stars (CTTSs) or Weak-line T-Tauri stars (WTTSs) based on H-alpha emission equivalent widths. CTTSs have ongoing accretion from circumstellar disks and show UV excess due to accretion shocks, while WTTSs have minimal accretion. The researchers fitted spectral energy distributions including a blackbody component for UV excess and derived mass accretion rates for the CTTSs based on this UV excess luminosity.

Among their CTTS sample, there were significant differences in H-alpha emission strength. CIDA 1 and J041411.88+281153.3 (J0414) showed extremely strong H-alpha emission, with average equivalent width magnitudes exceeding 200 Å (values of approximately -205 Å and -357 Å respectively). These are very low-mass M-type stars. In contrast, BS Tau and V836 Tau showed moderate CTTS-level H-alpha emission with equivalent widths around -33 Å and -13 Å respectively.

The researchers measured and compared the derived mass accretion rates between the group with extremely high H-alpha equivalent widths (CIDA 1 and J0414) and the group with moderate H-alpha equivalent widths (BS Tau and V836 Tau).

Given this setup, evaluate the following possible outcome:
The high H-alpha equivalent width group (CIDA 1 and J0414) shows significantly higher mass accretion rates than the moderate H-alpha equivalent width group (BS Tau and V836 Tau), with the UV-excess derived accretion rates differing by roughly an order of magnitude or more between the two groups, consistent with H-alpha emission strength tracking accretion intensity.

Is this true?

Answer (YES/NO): NO